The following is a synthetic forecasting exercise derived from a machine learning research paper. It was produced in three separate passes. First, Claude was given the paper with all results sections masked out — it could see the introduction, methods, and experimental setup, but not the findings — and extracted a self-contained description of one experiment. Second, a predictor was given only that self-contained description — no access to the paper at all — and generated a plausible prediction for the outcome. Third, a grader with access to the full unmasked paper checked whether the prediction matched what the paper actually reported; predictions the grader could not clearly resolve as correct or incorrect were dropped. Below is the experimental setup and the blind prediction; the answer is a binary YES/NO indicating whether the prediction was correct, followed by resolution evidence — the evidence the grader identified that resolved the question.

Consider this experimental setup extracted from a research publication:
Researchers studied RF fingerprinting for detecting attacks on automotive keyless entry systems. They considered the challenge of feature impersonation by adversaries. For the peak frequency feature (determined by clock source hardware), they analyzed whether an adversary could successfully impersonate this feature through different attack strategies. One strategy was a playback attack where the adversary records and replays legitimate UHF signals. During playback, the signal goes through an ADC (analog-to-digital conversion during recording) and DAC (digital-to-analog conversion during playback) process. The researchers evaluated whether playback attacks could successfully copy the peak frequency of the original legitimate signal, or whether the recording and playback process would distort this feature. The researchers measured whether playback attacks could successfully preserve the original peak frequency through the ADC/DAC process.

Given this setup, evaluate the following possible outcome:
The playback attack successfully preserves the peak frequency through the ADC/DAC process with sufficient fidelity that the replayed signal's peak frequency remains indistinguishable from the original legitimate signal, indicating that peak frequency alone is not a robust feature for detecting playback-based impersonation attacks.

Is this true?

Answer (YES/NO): YES